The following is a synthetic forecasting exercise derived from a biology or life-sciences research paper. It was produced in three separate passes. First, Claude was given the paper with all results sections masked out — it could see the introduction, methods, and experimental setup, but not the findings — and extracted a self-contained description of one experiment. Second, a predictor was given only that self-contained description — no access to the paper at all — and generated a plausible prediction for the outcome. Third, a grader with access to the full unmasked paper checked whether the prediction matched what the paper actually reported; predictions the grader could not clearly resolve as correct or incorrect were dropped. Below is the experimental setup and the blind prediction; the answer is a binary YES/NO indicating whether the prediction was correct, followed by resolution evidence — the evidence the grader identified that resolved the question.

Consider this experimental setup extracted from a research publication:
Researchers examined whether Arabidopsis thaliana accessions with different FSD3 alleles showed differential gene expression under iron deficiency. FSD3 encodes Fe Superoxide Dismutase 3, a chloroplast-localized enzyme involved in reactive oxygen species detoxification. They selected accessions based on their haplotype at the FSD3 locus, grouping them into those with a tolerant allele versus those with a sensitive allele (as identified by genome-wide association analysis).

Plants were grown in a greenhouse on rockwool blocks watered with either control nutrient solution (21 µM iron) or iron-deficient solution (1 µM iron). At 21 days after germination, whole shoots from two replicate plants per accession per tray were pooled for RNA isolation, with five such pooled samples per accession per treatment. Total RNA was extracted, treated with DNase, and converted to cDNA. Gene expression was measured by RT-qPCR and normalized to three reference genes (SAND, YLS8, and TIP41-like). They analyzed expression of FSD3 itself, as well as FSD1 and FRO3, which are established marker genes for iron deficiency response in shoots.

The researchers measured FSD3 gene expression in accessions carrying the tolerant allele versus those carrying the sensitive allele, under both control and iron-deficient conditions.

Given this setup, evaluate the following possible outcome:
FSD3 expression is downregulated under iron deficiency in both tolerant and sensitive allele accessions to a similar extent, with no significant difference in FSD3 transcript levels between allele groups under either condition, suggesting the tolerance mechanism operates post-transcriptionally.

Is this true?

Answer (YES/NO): NO